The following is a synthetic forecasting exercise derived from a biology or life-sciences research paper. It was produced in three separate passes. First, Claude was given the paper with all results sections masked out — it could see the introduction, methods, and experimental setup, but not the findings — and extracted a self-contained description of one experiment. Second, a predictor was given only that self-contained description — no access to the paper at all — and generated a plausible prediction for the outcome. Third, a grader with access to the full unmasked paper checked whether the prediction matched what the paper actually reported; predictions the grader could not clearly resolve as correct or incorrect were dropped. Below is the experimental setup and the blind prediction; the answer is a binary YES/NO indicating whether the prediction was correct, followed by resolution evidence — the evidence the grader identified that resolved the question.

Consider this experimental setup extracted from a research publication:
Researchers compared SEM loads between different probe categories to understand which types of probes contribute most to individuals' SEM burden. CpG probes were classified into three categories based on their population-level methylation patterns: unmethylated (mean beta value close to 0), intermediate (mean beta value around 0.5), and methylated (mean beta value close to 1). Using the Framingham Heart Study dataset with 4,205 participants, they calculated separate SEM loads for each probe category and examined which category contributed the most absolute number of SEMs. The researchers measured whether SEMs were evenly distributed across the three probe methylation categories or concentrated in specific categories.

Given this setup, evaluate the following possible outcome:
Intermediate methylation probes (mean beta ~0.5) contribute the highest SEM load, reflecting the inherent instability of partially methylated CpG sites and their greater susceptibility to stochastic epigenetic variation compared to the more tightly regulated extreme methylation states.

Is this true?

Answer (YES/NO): NO